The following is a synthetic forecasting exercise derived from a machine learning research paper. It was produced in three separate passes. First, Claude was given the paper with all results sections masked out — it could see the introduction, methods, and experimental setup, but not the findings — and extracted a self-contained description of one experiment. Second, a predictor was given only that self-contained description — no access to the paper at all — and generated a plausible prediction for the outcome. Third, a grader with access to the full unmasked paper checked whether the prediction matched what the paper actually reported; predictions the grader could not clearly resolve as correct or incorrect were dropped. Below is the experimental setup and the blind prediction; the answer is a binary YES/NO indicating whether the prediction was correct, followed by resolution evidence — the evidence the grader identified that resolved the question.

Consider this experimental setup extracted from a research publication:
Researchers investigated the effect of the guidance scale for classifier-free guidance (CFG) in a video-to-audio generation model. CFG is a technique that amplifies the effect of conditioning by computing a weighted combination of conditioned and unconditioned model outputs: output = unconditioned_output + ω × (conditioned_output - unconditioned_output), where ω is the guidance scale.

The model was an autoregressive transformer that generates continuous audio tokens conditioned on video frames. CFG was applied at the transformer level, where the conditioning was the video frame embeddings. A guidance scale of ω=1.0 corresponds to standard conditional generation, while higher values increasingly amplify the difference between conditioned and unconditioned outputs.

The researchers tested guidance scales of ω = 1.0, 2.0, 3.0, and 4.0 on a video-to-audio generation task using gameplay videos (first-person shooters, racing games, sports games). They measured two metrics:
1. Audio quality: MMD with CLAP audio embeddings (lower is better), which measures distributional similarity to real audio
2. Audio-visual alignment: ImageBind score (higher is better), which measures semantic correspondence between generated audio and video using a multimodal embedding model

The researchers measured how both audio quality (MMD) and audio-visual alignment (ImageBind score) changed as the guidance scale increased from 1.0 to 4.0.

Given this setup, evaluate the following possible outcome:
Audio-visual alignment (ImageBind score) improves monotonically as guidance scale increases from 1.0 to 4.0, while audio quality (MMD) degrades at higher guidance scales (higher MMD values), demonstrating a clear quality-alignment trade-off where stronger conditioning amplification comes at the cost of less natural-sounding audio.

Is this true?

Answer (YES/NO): NO